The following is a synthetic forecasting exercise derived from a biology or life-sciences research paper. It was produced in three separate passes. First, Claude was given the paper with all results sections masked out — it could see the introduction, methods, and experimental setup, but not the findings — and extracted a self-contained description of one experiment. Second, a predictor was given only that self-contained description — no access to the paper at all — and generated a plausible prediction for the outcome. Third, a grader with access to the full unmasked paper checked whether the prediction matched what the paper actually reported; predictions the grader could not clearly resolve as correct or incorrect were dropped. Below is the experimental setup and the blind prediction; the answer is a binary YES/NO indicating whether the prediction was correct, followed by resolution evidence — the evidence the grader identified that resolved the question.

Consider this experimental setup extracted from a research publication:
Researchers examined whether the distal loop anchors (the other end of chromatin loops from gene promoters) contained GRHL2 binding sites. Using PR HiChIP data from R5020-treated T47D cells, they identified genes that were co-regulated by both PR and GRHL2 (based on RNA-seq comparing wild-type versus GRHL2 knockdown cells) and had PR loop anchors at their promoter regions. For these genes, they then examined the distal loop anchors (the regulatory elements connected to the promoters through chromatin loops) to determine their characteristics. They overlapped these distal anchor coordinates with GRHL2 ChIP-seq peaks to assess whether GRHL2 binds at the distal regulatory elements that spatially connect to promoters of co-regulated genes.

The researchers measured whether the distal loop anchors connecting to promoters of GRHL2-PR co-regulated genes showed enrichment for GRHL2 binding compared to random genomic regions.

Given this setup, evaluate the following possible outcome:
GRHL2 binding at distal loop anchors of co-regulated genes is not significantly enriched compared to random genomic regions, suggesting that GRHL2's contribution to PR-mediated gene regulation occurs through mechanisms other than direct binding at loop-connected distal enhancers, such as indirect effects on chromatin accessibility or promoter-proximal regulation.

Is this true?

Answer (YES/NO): NO